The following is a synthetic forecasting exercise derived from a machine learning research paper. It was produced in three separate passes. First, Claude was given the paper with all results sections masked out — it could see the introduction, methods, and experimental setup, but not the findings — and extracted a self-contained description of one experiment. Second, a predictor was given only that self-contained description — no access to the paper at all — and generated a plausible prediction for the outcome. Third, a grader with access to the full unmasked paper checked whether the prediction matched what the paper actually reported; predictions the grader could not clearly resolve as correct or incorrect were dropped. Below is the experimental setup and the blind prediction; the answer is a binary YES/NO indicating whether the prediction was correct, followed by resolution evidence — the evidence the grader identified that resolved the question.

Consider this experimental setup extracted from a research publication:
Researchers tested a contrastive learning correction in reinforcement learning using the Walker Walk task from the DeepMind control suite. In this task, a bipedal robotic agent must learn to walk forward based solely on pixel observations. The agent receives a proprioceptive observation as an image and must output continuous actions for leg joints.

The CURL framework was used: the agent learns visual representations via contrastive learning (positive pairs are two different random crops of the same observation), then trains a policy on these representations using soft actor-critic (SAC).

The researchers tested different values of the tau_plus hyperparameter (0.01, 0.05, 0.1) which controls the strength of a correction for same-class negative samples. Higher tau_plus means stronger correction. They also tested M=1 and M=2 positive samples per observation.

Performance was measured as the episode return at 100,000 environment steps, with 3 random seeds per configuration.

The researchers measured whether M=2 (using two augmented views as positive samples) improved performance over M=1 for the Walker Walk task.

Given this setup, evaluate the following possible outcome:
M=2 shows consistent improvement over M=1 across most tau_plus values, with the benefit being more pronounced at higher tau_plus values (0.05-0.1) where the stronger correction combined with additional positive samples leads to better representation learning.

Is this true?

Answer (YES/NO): NO